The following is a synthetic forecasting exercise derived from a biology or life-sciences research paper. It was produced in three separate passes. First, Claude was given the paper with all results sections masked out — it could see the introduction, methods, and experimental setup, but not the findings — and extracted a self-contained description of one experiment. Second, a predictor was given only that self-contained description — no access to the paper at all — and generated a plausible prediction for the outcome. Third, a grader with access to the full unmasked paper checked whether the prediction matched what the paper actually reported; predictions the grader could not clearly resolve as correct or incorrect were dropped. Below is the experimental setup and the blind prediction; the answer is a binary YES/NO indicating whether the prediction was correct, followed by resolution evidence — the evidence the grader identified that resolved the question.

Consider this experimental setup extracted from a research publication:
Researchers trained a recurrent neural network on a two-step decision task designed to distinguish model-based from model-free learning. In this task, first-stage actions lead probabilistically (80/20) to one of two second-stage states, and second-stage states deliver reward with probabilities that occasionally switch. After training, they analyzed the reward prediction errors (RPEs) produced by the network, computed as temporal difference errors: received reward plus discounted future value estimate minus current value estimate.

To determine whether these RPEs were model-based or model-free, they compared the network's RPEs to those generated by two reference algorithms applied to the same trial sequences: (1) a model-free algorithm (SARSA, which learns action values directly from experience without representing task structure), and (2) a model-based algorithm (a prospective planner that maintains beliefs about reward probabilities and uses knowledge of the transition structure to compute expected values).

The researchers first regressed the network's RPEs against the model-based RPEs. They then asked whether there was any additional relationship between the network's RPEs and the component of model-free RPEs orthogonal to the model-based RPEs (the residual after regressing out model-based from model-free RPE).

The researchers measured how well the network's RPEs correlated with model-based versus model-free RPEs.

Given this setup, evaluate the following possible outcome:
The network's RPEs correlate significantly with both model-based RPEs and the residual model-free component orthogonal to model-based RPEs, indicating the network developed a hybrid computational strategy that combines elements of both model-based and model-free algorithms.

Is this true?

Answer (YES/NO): NO